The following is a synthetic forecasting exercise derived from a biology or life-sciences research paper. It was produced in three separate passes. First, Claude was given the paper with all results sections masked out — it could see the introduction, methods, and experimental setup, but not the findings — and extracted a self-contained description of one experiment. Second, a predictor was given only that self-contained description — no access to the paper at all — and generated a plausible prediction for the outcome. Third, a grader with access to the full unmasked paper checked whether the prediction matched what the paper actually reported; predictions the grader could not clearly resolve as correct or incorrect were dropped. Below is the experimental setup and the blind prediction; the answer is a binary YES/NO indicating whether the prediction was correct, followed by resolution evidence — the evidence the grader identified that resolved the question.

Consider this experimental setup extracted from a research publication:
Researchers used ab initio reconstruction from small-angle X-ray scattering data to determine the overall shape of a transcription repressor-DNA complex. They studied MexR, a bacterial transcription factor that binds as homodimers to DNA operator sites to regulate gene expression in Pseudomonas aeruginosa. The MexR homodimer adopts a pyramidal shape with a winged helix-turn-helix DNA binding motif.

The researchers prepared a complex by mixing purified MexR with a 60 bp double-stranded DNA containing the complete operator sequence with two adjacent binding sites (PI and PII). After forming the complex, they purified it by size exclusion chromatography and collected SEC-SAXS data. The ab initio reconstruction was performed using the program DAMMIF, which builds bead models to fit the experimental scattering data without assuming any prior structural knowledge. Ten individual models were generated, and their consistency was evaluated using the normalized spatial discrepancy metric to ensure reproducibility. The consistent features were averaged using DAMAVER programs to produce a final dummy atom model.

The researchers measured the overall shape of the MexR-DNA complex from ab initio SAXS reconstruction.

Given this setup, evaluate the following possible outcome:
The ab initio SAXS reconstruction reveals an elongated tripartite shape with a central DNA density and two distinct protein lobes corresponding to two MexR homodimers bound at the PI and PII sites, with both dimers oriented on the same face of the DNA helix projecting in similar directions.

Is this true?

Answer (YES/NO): NO